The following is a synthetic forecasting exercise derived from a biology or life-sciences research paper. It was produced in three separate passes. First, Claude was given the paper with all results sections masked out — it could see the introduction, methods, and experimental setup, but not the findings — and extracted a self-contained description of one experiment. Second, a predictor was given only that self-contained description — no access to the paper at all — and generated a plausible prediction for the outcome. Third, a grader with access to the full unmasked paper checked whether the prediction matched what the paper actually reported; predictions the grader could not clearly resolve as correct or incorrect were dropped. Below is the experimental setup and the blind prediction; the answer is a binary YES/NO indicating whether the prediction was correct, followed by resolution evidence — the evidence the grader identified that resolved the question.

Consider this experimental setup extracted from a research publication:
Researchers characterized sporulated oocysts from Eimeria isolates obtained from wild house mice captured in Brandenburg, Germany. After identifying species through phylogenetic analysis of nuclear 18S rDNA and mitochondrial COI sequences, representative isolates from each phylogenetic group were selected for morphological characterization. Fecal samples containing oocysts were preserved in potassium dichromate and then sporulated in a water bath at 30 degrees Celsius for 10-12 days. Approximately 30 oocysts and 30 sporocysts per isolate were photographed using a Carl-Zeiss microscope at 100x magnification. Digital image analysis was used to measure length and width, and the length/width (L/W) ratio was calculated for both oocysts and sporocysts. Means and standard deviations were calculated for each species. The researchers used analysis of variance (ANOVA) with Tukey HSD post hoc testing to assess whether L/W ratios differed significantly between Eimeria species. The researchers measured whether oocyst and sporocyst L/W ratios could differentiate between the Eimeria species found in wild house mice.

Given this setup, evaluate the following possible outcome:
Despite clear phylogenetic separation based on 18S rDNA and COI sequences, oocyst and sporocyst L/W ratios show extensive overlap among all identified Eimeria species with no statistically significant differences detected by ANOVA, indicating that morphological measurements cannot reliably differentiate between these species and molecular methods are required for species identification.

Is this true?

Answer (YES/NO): NO